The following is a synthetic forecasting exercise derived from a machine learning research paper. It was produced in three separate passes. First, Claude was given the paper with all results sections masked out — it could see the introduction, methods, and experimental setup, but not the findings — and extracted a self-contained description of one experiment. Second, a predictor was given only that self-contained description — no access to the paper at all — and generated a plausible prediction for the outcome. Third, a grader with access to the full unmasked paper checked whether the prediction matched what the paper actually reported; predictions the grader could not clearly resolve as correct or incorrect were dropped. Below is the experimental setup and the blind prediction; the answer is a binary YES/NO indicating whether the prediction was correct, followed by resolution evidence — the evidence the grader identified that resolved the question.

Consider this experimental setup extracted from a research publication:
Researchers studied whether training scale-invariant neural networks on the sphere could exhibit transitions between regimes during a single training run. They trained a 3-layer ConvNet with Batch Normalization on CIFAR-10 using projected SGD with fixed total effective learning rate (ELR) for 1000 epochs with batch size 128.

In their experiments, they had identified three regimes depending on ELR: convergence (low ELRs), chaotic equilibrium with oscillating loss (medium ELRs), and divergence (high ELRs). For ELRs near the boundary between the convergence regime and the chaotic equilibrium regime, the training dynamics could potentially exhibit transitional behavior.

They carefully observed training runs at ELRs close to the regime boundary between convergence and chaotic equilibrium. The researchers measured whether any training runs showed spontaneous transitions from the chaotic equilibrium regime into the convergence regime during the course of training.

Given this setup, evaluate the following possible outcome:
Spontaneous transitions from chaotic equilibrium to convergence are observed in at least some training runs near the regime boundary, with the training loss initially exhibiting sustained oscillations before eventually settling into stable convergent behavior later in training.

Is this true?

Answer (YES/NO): YES